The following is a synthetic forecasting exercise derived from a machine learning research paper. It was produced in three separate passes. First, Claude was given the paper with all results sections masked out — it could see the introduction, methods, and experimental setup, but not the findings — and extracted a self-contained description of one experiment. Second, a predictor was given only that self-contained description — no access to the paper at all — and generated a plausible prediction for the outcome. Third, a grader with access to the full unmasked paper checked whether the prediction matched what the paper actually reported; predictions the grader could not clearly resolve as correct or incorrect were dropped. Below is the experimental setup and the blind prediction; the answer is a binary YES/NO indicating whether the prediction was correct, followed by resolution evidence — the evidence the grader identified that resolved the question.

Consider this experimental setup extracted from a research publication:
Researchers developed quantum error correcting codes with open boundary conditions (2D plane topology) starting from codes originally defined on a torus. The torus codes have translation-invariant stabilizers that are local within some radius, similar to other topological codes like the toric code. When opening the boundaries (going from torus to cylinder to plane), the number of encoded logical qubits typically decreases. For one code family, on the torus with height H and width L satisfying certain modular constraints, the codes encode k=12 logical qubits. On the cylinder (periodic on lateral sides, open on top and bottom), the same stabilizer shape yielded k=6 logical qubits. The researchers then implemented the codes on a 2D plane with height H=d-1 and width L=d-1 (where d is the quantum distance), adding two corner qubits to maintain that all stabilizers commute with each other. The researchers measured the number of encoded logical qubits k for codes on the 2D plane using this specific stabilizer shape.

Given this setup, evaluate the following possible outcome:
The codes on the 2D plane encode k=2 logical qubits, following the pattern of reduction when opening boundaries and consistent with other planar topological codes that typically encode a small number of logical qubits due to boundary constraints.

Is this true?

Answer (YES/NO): NO